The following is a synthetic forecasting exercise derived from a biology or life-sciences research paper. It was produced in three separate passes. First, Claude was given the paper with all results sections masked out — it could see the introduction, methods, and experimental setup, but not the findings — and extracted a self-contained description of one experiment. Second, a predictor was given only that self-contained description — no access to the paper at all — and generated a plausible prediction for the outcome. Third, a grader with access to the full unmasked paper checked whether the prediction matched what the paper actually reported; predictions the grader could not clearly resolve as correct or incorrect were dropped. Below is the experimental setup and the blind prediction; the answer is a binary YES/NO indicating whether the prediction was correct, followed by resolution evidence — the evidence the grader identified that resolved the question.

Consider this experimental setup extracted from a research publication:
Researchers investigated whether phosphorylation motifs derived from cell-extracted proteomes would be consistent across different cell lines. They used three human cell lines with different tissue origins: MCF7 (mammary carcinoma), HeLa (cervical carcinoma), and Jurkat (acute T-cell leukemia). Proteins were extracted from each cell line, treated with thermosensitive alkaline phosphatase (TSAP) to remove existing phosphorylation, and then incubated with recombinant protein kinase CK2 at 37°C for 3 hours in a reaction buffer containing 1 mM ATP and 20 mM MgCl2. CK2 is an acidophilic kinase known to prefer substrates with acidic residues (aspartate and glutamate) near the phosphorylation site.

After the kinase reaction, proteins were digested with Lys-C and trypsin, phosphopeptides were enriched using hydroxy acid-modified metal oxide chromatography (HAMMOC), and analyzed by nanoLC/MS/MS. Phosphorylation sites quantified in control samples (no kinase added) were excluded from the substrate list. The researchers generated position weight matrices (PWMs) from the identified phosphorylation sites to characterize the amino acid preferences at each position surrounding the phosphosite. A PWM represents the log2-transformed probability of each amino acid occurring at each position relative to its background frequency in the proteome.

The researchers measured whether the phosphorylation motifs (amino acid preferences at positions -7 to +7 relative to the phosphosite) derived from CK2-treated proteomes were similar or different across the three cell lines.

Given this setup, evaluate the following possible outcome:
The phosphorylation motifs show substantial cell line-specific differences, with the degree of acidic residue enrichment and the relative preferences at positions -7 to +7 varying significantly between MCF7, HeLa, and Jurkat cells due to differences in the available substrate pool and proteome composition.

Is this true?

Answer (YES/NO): NO